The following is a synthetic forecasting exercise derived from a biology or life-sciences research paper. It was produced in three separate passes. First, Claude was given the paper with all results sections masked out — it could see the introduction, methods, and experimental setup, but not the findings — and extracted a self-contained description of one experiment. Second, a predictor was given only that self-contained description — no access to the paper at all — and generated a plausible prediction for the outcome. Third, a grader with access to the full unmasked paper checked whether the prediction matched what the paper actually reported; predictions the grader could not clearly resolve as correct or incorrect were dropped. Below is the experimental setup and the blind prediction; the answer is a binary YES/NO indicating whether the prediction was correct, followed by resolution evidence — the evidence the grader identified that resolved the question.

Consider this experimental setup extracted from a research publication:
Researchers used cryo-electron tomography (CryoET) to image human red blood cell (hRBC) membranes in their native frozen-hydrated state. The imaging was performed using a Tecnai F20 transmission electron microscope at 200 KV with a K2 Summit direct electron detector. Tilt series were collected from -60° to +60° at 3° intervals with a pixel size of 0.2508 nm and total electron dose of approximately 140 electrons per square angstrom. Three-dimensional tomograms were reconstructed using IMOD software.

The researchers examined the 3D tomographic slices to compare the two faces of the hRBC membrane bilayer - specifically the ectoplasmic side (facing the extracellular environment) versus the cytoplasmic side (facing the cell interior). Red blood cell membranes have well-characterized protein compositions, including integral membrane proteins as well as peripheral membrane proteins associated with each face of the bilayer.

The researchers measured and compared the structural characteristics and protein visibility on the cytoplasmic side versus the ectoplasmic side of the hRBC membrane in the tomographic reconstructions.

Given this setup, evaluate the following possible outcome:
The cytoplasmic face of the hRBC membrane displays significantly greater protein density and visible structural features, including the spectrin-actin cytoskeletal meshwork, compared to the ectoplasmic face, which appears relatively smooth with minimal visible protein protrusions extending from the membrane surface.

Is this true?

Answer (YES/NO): YES